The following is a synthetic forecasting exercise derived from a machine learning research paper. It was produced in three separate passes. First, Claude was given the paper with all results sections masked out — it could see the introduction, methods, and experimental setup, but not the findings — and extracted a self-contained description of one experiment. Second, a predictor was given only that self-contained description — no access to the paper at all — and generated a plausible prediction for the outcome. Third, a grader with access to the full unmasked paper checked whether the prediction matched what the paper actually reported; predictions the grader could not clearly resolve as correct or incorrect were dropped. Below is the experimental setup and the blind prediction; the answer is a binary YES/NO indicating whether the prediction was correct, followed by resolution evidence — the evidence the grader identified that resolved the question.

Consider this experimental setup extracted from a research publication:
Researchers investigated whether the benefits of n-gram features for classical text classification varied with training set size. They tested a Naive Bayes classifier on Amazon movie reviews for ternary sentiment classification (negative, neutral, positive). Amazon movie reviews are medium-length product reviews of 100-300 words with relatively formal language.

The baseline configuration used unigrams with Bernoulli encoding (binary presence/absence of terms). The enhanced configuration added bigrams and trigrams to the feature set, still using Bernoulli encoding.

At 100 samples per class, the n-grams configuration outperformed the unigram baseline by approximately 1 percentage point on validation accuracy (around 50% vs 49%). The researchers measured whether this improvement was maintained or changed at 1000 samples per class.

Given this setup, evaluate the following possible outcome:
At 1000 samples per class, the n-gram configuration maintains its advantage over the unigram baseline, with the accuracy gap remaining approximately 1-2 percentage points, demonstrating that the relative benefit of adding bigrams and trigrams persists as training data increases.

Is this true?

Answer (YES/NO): NO